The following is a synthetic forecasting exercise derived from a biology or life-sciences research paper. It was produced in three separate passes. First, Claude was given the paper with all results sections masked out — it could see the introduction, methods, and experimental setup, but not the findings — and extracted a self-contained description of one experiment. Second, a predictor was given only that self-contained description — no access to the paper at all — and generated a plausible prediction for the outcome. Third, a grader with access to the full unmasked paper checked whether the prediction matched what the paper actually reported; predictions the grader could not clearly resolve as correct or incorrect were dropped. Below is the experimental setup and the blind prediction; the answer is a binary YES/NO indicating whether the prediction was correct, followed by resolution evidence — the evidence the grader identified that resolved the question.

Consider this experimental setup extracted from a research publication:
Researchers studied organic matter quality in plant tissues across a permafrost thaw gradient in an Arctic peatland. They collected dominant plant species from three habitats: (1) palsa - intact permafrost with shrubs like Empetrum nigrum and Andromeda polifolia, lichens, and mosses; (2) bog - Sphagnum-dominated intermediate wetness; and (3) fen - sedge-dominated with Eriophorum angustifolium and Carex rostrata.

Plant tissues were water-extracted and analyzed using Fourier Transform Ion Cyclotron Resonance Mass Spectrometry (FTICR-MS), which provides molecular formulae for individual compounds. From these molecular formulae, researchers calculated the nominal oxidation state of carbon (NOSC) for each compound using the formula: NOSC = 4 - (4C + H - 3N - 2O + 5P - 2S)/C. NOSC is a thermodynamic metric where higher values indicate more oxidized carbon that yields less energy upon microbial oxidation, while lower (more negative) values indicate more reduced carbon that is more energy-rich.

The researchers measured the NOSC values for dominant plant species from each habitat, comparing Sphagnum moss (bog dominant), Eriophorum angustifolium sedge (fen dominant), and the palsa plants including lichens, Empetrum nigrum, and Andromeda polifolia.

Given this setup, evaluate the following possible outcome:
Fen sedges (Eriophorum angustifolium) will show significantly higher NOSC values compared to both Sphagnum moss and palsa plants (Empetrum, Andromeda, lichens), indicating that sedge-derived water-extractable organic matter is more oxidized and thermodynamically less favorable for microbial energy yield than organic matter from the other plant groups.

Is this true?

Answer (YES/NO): NO